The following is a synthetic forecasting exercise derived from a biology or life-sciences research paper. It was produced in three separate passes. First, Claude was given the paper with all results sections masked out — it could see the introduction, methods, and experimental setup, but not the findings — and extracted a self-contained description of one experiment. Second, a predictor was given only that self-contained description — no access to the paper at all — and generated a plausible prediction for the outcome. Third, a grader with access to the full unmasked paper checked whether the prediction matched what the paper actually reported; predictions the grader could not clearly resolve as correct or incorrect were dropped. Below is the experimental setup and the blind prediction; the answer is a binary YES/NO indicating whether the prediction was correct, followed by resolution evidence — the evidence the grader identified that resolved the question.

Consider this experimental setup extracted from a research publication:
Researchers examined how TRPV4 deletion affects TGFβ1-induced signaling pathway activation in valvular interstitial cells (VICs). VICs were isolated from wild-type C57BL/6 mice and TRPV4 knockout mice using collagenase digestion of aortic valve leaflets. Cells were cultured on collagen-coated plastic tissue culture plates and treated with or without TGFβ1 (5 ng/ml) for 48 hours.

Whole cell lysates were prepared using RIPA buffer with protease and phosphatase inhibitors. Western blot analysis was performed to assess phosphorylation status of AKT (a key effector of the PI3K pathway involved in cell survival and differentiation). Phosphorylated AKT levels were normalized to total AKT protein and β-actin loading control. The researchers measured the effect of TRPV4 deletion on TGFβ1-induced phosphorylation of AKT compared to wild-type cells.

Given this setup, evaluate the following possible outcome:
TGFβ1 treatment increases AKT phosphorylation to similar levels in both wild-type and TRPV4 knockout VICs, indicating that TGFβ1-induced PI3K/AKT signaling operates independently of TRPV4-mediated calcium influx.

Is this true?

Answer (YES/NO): NO